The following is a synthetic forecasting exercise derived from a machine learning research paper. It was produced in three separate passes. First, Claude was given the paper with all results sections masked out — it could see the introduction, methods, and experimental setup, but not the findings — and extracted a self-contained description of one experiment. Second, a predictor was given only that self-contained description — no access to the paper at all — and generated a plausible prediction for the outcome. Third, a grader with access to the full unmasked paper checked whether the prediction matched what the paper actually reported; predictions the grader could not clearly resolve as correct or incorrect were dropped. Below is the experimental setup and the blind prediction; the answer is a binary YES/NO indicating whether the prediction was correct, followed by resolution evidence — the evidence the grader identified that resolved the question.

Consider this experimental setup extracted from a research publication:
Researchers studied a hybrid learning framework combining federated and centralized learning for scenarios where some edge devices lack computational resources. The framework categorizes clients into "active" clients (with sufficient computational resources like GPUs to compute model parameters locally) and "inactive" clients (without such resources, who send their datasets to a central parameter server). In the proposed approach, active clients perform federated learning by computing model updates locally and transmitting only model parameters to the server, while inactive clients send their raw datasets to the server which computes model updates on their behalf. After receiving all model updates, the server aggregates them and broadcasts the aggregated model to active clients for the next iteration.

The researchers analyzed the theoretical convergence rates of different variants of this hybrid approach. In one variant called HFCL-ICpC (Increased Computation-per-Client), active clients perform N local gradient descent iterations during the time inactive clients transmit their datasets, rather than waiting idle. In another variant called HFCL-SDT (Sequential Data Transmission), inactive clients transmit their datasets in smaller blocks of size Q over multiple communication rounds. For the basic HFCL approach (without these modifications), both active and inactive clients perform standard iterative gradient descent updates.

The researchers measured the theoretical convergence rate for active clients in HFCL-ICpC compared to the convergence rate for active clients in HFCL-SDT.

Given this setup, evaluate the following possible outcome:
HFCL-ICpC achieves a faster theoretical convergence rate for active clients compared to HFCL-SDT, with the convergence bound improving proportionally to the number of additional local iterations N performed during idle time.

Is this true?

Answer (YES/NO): NO